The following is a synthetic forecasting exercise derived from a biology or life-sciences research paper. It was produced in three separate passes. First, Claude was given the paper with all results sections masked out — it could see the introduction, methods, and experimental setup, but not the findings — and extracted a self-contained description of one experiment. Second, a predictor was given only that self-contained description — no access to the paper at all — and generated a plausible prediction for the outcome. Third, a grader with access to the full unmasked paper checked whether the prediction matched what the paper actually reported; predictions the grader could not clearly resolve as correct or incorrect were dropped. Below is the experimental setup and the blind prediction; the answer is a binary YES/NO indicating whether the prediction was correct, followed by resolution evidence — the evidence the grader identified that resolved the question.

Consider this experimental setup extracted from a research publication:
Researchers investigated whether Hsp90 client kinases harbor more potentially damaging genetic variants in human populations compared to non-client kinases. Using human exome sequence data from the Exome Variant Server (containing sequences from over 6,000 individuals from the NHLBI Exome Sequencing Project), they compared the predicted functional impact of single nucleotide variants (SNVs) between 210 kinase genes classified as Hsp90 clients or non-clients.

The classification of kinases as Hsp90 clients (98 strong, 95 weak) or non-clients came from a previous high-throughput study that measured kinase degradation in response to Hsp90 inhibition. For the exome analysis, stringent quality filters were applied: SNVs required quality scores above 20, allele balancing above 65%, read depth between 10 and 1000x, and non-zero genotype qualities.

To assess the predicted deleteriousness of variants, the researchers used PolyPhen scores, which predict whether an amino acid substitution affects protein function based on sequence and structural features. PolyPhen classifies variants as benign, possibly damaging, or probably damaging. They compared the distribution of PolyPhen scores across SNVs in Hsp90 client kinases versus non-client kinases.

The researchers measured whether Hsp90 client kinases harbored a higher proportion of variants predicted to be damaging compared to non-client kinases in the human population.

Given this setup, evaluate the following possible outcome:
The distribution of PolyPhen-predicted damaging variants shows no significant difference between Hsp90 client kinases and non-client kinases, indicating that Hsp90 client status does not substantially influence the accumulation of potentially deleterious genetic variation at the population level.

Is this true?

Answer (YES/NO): NO